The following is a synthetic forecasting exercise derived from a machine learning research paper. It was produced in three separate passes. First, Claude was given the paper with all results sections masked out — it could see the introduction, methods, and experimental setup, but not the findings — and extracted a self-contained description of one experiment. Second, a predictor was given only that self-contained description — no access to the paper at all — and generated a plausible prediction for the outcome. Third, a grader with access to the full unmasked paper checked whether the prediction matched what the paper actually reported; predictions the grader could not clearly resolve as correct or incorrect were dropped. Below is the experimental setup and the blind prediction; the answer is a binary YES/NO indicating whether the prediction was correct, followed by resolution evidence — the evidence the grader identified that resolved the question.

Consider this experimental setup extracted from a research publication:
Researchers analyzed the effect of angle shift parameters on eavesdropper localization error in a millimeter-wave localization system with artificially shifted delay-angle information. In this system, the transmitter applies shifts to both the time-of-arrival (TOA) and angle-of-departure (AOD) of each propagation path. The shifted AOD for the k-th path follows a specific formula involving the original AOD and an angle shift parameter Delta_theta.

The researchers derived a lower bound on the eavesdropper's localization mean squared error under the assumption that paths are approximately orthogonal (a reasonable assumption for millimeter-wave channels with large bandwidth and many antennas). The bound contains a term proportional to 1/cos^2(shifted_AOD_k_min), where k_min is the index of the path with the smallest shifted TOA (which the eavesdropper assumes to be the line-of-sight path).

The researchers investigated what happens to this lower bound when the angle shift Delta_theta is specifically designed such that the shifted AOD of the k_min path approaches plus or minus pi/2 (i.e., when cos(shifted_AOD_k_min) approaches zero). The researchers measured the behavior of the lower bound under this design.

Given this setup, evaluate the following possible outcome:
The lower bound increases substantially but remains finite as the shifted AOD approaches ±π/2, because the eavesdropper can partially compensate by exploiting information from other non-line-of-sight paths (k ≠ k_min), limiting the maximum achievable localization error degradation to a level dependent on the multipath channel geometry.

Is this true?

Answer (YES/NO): NO